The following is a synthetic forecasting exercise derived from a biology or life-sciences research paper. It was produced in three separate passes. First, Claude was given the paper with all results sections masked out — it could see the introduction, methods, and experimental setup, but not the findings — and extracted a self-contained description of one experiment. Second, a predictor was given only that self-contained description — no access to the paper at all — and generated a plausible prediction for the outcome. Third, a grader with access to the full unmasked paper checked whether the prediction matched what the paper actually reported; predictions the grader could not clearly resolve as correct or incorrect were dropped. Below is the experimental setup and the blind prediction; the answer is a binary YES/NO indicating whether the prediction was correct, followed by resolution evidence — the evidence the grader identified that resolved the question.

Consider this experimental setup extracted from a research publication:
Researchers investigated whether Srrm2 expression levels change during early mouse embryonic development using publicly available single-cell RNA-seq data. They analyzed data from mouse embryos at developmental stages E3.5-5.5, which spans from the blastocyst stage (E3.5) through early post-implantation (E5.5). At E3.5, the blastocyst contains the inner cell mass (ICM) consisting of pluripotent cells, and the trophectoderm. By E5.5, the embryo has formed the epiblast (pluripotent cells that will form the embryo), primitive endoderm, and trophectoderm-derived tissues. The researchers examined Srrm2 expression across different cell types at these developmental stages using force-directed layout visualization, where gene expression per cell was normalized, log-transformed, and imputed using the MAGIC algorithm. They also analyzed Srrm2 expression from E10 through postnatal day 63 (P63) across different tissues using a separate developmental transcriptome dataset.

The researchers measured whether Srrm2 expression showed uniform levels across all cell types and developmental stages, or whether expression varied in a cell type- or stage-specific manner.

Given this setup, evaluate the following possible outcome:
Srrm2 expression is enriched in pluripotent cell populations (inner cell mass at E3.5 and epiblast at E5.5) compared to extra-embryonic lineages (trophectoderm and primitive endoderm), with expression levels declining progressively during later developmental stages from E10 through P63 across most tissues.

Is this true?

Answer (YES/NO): NO